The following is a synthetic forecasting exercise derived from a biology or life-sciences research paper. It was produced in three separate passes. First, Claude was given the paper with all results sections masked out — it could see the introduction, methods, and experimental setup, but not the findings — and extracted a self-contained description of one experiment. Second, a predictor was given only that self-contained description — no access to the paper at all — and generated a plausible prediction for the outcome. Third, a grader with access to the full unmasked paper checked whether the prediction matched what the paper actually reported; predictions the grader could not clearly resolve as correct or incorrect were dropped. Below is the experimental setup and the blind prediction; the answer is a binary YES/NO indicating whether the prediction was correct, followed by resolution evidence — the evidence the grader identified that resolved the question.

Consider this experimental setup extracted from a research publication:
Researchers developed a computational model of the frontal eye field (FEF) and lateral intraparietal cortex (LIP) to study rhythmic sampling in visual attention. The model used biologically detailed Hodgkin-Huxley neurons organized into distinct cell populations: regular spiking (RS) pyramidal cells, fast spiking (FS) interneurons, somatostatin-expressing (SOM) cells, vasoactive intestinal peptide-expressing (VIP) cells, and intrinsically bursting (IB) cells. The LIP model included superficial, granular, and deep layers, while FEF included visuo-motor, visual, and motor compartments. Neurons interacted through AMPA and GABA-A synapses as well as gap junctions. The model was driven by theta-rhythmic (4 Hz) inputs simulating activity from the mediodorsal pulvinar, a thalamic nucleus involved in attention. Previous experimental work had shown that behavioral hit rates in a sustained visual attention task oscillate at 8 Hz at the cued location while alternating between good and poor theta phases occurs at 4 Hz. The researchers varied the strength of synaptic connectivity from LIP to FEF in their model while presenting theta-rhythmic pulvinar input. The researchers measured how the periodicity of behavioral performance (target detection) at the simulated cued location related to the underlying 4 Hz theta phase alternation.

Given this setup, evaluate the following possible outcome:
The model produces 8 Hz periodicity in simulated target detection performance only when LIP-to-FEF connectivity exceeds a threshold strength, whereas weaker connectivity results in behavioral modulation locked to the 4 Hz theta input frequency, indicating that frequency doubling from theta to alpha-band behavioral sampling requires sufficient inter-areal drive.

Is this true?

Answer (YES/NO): YES